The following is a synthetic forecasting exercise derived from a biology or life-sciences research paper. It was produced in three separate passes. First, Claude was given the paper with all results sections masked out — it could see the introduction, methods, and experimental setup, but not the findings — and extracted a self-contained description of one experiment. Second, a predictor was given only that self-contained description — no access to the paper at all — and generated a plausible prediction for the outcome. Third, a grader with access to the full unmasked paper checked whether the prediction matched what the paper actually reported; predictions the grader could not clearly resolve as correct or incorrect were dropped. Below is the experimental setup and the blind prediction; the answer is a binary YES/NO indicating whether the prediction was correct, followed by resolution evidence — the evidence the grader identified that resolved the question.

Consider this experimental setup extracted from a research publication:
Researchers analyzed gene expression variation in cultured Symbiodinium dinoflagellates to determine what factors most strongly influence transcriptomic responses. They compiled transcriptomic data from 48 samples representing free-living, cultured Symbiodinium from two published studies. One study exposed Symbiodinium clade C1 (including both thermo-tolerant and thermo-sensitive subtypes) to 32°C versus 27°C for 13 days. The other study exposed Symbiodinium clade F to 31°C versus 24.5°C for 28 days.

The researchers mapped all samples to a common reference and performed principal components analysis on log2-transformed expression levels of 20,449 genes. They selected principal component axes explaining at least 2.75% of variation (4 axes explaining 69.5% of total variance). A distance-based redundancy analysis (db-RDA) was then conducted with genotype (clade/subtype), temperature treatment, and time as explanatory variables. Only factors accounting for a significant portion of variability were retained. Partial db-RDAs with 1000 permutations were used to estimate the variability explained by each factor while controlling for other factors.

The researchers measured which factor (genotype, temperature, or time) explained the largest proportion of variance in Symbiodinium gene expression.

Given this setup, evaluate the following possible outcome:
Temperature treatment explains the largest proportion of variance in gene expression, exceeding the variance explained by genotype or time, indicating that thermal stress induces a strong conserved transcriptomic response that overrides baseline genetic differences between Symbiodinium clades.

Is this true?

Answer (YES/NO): NO